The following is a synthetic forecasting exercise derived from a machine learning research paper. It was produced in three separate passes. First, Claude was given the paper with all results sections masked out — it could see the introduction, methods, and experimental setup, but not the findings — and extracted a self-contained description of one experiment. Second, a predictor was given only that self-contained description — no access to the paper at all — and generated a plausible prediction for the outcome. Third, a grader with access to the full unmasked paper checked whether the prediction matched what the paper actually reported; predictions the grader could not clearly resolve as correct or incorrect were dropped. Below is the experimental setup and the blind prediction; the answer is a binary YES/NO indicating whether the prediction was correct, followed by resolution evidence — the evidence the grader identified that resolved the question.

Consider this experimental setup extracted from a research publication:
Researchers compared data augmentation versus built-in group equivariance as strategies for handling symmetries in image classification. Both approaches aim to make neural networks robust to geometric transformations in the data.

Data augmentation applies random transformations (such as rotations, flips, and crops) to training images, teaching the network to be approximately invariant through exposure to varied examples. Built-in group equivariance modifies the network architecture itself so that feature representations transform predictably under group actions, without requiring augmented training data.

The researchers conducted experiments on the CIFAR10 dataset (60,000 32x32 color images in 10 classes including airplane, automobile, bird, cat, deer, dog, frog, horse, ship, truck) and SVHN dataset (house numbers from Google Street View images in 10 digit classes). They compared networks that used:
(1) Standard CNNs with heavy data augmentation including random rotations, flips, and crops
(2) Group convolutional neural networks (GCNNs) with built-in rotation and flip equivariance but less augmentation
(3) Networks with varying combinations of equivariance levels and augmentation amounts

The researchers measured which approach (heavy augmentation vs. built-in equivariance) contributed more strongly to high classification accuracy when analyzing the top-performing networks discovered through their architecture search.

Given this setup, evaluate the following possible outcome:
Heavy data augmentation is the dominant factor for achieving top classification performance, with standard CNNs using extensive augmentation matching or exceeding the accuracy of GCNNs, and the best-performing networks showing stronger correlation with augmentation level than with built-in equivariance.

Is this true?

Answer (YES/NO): NO